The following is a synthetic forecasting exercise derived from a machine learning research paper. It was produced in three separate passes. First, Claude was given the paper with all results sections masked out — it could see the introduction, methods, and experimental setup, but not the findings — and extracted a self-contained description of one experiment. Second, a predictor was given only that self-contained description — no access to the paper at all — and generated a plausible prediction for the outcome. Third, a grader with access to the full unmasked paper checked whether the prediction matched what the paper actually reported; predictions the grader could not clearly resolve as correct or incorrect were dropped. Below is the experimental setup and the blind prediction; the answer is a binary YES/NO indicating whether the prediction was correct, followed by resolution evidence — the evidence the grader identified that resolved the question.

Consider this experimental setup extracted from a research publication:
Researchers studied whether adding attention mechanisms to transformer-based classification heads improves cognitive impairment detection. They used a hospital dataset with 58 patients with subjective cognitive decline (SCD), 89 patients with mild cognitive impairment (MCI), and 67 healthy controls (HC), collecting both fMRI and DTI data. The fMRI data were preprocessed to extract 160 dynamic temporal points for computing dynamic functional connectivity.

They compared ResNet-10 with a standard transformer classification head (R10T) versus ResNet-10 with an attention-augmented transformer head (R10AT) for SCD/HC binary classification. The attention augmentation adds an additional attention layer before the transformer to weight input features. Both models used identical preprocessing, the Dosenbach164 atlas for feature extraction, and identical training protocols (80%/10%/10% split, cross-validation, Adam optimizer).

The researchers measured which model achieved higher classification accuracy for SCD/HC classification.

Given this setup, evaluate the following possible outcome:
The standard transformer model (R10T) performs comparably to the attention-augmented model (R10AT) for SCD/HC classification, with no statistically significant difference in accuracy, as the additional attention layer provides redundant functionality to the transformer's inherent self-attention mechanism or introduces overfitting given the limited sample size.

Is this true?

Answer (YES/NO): NO